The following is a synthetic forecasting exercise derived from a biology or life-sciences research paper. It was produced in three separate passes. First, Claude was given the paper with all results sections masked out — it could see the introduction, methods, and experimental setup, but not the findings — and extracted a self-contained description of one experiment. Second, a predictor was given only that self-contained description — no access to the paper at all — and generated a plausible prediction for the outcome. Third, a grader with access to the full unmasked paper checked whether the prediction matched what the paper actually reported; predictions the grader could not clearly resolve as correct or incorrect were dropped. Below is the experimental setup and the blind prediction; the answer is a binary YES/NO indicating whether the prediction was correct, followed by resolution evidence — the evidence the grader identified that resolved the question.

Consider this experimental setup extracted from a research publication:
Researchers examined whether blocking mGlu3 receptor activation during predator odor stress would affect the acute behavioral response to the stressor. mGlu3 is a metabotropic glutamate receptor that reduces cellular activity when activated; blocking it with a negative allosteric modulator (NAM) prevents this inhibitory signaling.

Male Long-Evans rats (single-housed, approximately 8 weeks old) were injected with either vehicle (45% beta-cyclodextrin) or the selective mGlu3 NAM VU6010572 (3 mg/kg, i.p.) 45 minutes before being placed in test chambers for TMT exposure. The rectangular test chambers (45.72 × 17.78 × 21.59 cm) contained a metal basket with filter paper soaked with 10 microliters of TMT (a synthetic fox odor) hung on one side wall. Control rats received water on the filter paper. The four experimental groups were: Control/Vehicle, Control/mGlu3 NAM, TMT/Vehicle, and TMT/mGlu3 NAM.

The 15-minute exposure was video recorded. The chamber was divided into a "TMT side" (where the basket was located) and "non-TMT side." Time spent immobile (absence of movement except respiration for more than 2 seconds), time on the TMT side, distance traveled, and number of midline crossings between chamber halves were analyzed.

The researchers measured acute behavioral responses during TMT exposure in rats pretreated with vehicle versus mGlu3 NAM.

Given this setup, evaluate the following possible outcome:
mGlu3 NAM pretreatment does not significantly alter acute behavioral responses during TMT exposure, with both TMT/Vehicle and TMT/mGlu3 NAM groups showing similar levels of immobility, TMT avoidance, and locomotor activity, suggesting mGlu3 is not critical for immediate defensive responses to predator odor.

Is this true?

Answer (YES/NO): YES